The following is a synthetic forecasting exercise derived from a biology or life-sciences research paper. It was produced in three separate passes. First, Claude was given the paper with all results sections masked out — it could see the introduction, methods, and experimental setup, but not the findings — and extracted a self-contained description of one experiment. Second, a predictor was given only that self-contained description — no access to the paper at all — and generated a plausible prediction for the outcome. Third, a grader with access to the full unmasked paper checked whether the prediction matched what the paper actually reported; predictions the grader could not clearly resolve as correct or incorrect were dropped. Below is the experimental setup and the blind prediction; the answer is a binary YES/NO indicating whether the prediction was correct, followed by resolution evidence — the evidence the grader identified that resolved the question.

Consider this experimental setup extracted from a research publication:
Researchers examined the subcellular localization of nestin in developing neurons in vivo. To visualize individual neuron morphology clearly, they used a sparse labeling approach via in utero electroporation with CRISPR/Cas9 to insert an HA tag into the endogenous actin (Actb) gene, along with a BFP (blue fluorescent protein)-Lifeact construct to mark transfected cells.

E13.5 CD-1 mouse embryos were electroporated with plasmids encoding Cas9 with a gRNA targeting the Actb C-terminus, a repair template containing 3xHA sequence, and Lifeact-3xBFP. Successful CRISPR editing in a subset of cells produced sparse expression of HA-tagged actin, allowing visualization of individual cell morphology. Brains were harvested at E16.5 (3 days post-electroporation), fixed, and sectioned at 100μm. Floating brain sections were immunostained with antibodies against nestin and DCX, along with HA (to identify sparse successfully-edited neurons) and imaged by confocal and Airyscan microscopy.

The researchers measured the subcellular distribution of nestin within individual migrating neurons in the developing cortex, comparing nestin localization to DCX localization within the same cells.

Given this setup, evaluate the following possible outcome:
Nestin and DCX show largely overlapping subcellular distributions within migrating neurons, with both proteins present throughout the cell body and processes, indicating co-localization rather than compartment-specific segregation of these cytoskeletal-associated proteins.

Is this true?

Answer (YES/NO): NO